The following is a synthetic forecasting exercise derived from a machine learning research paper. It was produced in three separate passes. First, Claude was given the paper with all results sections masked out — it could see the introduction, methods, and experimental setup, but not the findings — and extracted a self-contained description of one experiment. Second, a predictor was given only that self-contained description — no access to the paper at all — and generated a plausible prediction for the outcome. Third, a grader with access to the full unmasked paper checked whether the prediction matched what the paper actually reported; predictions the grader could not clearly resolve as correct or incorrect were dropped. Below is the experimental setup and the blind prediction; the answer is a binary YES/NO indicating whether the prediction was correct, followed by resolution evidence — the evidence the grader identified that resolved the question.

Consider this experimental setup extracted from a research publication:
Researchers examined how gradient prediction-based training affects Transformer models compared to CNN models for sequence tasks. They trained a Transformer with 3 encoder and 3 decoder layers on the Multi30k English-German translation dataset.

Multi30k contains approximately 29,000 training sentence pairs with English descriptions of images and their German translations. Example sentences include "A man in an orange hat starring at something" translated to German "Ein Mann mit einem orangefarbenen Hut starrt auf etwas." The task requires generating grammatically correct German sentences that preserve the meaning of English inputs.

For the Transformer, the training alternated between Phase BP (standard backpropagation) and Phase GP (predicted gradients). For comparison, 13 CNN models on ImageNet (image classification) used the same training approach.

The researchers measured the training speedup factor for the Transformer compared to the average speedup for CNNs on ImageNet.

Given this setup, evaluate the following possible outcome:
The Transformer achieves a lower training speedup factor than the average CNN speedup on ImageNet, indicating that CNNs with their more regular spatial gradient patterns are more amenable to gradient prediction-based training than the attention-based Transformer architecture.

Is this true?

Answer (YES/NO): YES